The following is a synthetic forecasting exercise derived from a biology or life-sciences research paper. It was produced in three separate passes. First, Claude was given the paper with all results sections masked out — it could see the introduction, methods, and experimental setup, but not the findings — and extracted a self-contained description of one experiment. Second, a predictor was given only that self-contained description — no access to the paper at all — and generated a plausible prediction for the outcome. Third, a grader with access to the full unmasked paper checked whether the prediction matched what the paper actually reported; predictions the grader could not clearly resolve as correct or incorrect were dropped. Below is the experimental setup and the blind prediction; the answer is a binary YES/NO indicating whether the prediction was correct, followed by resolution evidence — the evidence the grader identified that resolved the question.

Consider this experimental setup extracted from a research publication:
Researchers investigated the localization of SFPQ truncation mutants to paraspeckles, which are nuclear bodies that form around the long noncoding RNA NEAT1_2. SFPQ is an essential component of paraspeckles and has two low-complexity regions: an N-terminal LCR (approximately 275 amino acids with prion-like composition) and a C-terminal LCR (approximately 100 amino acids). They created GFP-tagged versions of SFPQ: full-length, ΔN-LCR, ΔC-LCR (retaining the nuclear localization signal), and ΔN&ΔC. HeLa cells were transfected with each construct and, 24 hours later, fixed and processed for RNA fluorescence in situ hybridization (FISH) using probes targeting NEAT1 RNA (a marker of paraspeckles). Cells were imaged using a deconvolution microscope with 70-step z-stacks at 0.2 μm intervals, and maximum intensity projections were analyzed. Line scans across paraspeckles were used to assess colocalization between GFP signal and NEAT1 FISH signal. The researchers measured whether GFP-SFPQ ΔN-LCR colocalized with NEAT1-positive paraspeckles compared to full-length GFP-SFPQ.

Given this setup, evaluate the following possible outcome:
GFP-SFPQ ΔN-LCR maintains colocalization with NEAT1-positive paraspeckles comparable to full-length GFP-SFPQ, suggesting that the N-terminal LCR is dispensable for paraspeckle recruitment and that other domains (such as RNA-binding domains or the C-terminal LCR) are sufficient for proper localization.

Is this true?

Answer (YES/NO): NO